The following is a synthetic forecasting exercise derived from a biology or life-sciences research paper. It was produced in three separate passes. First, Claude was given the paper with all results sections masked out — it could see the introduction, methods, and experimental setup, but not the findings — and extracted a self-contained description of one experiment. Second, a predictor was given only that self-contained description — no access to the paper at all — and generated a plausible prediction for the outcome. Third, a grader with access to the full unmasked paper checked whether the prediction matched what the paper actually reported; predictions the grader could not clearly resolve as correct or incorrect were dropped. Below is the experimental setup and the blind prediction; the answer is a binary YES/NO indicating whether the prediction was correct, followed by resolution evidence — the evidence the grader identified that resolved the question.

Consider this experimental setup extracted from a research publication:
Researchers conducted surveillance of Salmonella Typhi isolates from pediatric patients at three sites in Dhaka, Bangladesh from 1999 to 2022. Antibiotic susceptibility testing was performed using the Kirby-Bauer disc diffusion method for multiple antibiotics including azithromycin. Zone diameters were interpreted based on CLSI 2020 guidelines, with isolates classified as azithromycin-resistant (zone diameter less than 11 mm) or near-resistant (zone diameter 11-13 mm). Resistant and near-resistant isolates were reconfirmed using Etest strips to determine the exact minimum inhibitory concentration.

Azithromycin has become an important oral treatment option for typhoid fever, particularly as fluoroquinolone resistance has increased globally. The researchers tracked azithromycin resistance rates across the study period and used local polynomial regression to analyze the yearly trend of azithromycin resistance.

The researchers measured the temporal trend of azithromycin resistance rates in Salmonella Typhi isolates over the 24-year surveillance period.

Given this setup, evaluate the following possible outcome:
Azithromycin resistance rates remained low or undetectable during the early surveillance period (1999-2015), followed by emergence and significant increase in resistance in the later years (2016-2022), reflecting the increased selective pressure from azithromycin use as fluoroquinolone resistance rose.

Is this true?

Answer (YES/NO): NO